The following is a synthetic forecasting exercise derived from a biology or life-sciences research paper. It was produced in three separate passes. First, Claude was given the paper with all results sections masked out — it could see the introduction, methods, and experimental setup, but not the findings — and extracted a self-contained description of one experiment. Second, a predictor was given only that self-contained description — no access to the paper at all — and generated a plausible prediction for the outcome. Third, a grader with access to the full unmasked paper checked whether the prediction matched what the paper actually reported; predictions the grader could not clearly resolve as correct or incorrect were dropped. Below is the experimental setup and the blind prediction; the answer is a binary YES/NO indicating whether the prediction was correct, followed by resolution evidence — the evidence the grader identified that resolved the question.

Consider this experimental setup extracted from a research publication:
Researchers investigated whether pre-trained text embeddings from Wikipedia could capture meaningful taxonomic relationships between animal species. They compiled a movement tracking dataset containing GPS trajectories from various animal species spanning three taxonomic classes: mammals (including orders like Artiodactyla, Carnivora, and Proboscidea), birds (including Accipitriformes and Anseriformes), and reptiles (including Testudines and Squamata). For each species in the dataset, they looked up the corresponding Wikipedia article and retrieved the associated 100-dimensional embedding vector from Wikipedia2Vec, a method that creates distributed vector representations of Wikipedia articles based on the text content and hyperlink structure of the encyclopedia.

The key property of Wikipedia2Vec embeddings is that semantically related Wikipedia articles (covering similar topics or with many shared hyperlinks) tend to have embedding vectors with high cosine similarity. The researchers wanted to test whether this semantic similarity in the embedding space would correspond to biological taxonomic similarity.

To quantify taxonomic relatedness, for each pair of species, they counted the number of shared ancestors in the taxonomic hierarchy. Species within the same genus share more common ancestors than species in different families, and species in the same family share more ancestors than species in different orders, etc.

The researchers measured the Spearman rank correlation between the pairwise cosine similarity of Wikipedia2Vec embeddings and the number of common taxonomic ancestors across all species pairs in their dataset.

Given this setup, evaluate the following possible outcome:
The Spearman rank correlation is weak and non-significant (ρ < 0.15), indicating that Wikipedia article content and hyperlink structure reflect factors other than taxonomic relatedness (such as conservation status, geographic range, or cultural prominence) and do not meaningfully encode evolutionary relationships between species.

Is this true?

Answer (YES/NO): NO